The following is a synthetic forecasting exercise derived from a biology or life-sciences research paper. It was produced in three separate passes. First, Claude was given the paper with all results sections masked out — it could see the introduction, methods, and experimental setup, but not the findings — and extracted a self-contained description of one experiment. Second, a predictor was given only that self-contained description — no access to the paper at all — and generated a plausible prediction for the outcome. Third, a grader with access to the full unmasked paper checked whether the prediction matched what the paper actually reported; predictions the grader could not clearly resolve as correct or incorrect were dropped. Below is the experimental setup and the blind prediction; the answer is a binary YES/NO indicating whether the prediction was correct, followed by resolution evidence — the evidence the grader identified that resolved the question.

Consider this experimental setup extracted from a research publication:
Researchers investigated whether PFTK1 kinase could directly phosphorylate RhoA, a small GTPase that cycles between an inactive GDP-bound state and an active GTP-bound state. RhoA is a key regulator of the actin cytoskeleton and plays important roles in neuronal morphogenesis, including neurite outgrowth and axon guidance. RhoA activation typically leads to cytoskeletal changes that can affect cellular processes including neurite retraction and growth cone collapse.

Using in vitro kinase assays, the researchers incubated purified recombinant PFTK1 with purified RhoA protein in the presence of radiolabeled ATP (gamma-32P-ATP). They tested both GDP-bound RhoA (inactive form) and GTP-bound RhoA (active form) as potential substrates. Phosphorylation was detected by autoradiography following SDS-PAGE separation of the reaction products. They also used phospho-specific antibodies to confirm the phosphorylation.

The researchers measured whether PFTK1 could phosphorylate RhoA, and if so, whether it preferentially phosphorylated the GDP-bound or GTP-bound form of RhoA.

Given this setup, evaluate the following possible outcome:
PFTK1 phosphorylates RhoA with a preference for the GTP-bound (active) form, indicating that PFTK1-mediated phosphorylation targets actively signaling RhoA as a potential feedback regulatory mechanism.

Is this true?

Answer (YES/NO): NO